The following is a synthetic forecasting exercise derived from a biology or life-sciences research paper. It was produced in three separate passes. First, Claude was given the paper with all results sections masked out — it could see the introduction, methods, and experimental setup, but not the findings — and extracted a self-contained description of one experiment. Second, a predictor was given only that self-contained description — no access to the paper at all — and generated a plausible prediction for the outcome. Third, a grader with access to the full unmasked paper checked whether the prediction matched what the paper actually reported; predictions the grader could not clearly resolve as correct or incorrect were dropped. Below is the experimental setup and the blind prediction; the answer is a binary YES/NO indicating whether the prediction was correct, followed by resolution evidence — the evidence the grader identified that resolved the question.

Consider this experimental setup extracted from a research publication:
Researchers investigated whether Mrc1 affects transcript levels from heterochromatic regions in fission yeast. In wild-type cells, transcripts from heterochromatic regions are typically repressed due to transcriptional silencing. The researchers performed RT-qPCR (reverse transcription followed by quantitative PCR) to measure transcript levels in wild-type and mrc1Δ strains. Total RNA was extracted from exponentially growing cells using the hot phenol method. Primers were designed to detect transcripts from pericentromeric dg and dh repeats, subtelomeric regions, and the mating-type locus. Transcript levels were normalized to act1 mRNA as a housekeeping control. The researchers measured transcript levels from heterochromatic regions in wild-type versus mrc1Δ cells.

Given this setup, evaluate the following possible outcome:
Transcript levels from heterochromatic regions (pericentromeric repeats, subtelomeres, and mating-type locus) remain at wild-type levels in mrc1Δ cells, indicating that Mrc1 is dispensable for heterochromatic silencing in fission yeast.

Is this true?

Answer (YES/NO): NO